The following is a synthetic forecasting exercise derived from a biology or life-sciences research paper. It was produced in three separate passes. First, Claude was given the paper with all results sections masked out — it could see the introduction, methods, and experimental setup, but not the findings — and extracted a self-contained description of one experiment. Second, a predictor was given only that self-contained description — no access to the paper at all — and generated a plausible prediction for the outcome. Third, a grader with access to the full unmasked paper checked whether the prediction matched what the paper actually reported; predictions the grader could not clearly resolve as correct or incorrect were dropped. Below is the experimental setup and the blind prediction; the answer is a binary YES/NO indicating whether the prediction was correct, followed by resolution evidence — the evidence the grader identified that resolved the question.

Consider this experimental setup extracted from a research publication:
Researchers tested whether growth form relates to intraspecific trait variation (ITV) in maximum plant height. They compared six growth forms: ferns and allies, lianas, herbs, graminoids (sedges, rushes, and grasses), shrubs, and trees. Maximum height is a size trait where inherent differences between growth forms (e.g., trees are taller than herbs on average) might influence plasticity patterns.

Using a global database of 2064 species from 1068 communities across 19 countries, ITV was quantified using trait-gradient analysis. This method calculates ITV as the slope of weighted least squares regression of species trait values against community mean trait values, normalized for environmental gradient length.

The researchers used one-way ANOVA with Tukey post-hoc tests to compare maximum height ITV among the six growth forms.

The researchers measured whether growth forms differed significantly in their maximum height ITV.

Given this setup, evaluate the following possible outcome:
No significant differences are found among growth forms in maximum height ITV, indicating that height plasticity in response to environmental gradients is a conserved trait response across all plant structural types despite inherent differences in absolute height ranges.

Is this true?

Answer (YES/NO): NO